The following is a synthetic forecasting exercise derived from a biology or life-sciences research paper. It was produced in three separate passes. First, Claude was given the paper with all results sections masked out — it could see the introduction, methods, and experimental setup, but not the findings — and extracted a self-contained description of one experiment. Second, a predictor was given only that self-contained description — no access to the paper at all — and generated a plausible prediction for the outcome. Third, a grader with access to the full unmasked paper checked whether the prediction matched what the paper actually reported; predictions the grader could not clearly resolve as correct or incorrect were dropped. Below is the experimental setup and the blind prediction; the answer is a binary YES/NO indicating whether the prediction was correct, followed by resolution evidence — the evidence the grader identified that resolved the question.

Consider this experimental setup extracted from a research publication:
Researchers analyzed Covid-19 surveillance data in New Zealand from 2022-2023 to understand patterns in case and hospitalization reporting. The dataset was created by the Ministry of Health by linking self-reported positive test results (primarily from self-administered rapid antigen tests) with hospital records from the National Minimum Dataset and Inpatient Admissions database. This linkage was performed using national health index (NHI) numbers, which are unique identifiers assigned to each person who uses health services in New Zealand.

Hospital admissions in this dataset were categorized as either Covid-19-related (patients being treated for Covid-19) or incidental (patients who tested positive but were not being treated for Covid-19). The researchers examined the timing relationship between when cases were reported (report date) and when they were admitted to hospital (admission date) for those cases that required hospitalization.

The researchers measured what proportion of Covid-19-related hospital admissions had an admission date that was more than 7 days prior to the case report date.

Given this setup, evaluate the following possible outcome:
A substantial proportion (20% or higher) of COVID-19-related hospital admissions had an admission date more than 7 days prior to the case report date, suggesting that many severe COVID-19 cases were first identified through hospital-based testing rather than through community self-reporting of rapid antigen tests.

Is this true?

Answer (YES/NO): NO